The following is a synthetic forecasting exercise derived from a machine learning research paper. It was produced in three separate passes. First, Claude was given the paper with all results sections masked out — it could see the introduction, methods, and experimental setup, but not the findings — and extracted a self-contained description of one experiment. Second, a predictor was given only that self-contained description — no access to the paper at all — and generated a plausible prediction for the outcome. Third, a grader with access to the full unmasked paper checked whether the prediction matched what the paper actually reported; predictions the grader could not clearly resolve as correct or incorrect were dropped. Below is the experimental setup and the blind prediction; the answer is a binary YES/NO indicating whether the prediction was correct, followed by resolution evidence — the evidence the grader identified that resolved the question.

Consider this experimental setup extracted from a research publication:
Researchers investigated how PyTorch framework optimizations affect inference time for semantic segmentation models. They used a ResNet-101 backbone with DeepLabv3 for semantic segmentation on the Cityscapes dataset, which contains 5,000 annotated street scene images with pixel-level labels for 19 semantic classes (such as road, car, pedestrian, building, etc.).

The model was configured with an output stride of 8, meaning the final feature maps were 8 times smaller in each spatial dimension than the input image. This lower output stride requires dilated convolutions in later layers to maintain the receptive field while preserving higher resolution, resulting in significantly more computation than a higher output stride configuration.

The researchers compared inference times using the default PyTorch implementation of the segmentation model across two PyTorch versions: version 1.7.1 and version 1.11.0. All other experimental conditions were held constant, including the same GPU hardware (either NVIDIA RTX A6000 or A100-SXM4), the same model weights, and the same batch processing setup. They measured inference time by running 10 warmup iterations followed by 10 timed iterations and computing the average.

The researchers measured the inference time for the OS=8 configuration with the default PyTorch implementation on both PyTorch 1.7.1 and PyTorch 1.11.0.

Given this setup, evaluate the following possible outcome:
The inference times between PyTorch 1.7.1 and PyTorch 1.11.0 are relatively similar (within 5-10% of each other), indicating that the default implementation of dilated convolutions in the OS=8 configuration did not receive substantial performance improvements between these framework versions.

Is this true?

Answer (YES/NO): NO